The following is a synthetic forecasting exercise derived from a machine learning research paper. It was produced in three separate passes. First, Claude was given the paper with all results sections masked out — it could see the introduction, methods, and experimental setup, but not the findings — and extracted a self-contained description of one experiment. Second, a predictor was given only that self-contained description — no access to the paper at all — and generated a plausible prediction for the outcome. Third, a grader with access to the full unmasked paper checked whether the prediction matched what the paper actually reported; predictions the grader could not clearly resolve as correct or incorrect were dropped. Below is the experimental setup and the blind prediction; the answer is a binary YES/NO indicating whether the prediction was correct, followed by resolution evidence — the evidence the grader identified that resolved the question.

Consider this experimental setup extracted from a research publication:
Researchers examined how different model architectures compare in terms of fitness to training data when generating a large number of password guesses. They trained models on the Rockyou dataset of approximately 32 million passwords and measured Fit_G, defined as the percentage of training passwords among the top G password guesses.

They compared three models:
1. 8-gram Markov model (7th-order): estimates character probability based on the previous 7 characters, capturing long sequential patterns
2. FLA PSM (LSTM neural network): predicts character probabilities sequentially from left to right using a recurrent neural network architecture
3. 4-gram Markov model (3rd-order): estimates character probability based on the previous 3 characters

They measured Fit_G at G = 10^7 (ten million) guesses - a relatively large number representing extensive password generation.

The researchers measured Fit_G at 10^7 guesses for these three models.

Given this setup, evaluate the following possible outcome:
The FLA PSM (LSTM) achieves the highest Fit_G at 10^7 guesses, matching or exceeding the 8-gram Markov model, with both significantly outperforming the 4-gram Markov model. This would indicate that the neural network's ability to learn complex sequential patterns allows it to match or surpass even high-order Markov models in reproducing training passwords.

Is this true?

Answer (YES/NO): NO